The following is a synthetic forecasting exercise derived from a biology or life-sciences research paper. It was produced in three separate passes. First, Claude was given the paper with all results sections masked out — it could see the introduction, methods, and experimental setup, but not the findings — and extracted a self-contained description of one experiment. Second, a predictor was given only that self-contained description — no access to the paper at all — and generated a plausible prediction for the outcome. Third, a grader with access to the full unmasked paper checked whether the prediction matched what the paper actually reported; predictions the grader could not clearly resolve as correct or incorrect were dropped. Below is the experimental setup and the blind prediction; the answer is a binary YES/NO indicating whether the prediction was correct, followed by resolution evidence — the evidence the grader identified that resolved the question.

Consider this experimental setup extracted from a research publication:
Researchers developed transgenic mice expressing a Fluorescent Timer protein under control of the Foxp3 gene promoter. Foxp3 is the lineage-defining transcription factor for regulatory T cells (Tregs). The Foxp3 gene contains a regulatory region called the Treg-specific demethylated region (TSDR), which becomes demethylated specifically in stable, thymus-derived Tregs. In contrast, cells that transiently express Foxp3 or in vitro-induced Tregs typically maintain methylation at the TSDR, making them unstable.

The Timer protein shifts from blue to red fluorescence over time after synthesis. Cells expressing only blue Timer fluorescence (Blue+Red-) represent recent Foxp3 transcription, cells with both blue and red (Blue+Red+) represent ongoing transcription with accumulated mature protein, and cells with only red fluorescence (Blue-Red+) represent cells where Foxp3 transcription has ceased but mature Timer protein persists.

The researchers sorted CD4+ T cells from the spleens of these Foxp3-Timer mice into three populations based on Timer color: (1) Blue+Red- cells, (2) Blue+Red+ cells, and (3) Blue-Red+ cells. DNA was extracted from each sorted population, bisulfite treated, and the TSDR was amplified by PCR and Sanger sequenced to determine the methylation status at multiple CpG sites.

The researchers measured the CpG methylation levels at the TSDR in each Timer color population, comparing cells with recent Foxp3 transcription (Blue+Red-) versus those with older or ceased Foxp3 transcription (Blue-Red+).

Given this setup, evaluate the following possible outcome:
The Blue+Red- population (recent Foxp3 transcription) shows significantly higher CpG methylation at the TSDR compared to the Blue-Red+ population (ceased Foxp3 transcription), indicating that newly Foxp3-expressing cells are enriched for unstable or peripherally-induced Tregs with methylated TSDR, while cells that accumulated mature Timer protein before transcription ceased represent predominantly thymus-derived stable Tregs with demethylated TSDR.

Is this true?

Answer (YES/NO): YES